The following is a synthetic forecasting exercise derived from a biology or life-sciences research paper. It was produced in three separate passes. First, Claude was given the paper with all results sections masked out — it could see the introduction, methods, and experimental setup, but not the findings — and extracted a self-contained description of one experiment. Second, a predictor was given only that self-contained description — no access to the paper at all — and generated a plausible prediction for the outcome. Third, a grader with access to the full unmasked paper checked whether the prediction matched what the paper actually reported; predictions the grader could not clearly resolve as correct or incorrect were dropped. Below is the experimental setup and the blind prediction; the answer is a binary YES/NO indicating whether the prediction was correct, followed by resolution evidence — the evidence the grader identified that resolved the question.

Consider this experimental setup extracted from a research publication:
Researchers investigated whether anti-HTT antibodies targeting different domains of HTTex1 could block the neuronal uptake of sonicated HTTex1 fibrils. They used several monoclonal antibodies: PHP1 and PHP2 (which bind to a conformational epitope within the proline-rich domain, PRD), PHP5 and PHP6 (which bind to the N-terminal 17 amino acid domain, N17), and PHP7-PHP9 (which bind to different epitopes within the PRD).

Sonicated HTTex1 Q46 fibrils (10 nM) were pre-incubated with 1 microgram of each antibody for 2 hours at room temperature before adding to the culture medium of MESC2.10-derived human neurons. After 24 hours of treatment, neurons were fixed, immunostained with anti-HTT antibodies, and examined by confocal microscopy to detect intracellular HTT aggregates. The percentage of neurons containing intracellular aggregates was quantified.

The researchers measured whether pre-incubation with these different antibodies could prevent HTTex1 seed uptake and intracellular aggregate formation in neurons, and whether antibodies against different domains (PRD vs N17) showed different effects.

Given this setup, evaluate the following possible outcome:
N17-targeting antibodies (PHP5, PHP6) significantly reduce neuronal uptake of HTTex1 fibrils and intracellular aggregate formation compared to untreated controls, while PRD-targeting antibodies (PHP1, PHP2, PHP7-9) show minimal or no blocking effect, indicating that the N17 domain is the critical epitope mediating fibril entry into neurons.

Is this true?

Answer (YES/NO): NO